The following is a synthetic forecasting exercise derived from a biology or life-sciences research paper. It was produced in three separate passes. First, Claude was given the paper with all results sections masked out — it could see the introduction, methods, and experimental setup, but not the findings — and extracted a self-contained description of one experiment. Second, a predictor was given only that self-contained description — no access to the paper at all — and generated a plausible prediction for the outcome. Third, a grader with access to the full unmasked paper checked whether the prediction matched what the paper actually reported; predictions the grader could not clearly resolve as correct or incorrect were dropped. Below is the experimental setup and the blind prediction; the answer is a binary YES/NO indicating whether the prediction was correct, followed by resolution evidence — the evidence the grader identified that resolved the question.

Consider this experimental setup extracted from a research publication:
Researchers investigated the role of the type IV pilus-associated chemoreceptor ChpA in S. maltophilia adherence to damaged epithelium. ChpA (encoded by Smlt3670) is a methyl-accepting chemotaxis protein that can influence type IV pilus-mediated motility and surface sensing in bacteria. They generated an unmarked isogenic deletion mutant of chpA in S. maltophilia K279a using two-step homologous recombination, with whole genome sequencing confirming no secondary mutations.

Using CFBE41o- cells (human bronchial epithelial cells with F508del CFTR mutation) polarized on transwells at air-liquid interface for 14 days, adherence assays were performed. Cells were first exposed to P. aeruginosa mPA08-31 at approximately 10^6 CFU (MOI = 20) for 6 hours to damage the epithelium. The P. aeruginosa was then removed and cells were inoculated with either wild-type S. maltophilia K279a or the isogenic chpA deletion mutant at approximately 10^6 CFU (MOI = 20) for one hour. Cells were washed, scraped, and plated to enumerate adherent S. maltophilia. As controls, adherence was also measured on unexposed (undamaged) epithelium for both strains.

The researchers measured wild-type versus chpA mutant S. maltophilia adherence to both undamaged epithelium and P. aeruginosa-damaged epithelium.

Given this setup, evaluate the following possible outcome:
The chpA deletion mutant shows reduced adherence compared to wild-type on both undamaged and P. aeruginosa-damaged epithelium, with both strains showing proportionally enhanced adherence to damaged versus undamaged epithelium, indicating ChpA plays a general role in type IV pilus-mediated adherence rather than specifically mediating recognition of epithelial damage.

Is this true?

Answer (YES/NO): NO